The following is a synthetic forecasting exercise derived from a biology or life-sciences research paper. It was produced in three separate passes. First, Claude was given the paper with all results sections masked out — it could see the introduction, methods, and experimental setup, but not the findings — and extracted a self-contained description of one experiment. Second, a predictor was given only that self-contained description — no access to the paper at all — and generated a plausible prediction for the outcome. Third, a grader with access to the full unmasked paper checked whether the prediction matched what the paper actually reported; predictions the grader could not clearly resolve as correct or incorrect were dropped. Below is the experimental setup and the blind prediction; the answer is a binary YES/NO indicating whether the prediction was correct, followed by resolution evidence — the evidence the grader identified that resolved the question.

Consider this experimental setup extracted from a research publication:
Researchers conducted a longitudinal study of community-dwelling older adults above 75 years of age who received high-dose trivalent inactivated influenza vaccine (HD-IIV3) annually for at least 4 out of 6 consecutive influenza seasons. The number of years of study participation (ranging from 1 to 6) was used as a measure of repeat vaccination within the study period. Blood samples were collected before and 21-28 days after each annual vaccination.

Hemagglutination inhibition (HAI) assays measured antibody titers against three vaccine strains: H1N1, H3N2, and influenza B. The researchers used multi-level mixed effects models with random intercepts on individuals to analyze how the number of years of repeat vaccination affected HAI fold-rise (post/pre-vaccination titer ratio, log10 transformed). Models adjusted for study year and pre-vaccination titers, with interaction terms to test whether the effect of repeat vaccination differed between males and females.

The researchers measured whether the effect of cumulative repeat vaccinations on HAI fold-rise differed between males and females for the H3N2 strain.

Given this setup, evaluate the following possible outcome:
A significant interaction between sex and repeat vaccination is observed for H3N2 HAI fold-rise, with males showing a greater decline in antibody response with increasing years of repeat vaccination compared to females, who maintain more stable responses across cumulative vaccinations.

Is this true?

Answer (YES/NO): NO